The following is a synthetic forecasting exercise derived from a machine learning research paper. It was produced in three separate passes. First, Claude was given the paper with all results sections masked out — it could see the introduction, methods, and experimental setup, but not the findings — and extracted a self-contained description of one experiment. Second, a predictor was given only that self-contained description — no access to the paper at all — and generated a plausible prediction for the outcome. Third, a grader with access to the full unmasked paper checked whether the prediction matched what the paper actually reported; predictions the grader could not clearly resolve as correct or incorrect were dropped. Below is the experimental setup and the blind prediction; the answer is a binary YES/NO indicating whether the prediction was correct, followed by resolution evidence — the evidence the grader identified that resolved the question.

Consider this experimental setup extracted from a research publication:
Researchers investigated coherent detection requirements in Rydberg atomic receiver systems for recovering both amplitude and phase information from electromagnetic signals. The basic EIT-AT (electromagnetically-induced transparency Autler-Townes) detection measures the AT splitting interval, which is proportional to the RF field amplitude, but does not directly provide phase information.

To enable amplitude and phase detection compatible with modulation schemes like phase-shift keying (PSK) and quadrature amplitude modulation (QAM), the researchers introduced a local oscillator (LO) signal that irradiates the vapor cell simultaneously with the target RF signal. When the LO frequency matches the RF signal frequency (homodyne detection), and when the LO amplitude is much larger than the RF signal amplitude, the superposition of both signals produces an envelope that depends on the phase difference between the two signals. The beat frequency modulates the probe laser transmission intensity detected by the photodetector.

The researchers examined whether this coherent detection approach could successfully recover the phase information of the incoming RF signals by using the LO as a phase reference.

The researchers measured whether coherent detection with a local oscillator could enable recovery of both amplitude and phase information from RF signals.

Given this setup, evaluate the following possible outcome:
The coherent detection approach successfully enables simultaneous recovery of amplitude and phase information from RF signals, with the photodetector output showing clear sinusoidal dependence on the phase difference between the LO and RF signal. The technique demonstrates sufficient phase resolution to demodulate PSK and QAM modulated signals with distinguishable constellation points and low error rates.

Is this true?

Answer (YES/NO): NO